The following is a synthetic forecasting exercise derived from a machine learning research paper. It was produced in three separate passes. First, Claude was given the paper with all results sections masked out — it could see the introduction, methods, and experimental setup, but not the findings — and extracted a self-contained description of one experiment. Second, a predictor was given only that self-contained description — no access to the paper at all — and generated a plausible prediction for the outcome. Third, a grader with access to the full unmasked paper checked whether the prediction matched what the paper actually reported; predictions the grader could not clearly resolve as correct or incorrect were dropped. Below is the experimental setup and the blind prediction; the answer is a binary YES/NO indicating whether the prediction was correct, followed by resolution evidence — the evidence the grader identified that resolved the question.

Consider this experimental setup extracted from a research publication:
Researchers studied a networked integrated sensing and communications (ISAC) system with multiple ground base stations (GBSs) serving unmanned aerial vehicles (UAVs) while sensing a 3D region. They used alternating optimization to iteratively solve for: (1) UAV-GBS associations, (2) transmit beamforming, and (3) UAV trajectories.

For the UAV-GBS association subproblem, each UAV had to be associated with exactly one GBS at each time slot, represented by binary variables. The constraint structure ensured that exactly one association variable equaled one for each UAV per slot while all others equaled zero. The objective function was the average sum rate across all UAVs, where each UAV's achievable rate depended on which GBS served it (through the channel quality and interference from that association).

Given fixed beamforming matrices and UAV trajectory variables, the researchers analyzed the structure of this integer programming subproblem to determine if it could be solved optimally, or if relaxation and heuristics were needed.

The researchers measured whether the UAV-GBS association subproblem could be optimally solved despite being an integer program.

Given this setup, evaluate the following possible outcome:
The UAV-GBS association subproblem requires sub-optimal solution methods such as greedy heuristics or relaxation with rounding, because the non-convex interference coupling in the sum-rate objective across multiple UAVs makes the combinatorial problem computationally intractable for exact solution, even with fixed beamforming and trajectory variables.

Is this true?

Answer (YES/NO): NO